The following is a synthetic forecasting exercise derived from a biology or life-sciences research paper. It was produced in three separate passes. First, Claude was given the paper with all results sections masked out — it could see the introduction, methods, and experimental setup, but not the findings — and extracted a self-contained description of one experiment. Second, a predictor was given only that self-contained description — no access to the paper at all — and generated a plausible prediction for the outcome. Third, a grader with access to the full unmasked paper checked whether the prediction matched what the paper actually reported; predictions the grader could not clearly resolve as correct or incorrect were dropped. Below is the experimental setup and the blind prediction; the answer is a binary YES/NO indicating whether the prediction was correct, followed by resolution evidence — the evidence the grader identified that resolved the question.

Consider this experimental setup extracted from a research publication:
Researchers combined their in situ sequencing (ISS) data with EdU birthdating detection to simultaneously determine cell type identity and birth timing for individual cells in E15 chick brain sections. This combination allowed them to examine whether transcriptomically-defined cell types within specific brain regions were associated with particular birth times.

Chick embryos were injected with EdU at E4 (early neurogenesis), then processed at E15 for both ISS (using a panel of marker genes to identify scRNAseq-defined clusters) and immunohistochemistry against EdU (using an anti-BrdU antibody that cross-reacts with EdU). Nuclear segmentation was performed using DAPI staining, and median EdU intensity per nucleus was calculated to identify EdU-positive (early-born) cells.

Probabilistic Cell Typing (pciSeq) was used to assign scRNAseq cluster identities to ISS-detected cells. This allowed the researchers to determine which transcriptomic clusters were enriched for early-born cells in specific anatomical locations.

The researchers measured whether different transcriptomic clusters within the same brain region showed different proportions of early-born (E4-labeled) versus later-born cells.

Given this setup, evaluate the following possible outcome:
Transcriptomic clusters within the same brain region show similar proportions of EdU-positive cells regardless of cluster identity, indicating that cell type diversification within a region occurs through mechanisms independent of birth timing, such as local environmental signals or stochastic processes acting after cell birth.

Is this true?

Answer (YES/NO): NO